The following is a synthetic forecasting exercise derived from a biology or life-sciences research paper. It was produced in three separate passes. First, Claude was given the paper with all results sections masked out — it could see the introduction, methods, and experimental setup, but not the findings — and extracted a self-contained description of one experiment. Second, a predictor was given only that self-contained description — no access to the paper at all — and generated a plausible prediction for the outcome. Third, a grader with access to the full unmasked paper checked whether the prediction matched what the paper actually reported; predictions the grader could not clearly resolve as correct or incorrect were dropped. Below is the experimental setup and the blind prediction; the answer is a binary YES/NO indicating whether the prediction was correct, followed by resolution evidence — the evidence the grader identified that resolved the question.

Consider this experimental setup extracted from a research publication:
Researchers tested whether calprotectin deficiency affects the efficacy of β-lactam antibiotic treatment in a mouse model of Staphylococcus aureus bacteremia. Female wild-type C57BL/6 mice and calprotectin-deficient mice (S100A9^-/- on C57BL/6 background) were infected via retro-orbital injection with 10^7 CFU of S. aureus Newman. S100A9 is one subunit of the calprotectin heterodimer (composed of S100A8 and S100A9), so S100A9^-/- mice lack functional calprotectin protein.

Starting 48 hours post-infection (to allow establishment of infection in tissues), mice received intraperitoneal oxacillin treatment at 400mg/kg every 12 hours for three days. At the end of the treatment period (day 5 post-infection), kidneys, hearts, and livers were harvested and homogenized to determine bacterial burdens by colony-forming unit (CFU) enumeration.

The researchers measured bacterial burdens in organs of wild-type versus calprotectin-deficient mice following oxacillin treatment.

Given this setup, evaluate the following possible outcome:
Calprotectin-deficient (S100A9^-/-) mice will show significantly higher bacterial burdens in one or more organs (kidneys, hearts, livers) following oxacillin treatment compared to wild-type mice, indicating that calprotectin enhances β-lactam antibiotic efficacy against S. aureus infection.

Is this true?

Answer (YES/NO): NO